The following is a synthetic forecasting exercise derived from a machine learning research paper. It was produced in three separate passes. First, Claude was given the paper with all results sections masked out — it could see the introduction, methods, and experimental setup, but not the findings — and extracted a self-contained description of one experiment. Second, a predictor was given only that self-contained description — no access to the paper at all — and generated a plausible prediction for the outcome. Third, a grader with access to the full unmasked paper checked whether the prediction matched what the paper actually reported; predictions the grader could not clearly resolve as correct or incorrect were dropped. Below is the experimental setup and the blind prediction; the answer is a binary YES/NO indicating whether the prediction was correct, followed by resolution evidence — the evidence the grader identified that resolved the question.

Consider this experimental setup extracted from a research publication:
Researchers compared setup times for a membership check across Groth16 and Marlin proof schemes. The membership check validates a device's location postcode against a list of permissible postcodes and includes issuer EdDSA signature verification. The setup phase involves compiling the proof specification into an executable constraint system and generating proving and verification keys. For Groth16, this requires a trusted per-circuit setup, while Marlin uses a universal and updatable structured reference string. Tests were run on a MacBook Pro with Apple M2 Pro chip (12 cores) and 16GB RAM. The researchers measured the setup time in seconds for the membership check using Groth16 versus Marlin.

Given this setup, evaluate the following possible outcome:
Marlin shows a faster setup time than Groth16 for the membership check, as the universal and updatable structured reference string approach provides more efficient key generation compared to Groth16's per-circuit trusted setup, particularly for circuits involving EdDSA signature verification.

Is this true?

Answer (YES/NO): NO